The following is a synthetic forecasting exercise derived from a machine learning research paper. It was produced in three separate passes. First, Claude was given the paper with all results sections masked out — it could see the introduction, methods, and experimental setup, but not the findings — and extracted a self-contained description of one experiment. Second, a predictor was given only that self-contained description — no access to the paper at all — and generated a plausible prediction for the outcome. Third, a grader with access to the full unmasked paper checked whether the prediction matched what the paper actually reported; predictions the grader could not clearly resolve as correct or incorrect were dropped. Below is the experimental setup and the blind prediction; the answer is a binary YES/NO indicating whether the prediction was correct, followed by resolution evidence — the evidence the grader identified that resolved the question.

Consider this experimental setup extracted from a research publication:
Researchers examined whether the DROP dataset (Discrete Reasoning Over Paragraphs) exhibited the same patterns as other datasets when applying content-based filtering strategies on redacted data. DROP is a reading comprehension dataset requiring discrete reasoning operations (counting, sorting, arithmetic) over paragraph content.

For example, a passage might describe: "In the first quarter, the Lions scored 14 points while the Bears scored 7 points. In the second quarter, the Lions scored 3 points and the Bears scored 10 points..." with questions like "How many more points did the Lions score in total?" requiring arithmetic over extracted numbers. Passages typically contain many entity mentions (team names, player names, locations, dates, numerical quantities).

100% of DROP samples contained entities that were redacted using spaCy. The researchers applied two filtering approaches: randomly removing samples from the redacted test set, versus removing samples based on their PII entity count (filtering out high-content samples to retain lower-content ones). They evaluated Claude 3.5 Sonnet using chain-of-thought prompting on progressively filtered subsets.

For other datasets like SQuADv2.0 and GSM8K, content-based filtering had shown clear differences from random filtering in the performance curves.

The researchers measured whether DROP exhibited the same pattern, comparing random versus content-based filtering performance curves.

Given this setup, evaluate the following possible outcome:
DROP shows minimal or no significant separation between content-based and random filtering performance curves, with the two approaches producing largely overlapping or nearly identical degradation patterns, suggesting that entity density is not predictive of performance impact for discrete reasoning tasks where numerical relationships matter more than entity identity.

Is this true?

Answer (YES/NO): YES